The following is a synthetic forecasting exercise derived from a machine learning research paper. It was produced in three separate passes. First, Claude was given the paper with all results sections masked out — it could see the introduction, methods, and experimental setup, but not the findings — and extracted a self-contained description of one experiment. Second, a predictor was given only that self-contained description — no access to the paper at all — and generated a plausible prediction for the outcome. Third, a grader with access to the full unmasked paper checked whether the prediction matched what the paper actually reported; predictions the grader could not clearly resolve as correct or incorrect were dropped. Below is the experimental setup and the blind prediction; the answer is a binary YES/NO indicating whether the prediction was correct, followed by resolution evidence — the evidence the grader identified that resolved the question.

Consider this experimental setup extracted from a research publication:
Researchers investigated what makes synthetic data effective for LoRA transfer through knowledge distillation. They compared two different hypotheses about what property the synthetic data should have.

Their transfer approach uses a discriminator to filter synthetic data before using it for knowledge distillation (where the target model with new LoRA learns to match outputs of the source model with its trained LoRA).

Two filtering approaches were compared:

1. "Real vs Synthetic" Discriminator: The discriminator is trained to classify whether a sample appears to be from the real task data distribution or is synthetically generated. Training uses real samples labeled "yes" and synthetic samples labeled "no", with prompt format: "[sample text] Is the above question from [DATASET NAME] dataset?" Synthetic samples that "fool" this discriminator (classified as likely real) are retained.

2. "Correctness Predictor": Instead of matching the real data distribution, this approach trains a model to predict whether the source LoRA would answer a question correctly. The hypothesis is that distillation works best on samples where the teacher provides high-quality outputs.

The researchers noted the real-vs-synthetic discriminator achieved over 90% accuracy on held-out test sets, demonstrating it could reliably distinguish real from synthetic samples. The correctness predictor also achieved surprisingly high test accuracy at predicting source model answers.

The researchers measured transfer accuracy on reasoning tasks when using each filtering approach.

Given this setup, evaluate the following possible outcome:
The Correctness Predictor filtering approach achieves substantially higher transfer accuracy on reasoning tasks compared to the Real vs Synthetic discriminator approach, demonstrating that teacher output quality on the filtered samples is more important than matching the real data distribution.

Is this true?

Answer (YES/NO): NO